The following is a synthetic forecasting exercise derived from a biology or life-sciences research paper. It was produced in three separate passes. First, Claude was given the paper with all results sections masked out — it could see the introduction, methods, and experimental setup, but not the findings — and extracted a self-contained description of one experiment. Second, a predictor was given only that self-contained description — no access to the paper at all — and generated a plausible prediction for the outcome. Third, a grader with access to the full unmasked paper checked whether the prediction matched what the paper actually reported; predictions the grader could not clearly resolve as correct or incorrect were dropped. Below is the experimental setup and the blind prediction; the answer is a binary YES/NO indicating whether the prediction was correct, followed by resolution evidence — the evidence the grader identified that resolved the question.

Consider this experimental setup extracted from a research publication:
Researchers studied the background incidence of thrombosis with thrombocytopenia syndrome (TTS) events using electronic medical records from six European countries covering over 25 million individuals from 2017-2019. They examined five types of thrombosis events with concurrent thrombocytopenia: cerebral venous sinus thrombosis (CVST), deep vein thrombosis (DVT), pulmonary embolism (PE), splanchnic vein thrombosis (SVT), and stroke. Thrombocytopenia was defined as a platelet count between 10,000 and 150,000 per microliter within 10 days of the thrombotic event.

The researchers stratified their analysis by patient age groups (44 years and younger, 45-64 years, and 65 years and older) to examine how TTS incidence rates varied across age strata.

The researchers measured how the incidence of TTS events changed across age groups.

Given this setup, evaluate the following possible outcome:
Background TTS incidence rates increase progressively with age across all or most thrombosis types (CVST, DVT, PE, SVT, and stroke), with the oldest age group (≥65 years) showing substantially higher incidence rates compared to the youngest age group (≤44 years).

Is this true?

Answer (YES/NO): YES